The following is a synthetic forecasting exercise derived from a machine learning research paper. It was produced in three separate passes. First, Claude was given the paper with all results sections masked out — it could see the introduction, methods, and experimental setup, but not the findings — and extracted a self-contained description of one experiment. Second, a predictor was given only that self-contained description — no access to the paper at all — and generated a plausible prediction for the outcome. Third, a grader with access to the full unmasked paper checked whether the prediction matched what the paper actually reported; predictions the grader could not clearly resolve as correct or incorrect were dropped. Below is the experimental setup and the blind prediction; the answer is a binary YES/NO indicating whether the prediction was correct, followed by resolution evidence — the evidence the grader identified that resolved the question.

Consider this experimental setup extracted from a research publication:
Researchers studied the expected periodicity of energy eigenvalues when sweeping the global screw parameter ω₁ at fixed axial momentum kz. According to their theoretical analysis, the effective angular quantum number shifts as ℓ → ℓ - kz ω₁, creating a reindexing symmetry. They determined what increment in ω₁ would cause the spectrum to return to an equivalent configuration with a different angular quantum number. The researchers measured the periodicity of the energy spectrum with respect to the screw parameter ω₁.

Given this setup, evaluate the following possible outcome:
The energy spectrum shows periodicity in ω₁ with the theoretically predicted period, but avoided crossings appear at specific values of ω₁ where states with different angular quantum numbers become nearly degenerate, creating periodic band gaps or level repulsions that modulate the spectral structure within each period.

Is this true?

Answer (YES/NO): NO